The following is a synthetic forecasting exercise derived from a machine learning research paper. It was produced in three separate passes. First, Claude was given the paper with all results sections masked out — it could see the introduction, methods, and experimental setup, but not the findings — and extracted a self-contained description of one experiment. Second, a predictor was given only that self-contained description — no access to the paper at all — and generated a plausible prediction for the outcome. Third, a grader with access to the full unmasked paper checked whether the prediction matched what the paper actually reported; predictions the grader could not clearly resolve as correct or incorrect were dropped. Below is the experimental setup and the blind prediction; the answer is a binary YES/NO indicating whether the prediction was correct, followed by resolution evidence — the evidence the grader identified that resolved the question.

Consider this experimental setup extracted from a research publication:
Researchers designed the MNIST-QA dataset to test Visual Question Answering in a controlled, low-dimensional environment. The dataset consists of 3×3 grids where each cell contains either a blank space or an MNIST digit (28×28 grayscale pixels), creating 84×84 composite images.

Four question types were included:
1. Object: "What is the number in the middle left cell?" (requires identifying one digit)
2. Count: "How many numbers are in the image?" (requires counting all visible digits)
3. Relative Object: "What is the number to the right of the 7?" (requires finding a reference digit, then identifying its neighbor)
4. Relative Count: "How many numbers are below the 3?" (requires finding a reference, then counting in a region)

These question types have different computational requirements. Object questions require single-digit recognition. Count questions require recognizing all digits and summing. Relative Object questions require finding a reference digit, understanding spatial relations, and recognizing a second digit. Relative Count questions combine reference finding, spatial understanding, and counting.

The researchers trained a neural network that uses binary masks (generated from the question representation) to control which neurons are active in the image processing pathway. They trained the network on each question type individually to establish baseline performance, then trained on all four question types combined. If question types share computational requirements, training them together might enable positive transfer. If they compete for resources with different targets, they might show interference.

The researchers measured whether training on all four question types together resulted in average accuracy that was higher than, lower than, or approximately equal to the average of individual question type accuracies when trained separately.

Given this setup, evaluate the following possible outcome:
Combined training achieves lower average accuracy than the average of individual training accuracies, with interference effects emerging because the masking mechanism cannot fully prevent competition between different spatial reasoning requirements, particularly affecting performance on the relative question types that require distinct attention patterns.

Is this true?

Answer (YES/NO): NO